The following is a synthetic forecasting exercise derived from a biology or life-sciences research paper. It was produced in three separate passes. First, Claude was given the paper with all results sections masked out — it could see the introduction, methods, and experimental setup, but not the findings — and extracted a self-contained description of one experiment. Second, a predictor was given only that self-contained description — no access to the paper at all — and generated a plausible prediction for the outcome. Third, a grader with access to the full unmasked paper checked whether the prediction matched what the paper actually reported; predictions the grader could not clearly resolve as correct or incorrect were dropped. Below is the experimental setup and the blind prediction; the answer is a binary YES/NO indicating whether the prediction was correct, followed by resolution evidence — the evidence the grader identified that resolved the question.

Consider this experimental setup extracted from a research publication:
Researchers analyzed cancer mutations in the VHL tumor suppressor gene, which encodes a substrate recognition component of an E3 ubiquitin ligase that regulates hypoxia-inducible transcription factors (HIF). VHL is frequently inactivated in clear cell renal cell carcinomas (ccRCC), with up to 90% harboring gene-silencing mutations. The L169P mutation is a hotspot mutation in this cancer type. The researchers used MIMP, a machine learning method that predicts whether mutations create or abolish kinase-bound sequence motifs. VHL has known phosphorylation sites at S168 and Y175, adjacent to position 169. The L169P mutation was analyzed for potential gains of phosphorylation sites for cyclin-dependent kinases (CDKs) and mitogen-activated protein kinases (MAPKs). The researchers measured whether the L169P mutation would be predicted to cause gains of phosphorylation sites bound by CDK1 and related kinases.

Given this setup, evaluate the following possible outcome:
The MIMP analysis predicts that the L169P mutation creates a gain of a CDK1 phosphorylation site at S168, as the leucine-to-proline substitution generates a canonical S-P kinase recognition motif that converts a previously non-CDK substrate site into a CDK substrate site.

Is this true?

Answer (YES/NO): NO